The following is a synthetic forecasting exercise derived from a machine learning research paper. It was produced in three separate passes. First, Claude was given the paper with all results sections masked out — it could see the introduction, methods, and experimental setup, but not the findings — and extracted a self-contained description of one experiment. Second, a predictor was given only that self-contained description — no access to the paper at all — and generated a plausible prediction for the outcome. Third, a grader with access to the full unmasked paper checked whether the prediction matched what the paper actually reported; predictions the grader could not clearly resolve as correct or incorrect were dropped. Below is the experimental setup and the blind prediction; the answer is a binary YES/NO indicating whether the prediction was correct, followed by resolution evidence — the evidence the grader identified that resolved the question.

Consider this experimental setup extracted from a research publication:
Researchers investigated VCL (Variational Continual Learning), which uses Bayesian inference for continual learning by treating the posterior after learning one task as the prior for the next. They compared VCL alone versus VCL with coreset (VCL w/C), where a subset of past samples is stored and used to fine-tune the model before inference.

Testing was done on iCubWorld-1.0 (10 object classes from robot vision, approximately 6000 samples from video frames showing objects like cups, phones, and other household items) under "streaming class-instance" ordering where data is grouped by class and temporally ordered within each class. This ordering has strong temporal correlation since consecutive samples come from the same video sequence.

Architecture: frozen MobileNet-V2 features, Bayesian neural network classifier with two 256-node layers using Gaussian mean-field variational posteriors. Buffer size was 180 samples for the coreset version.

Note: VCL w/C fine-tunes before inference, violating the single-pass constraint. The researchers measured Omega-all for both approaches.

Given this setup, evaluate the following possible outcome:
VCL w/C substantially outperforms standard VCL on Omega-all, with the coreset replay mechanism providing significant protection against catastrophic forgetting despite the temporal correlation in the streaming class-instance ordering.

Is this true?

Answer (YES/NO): NO